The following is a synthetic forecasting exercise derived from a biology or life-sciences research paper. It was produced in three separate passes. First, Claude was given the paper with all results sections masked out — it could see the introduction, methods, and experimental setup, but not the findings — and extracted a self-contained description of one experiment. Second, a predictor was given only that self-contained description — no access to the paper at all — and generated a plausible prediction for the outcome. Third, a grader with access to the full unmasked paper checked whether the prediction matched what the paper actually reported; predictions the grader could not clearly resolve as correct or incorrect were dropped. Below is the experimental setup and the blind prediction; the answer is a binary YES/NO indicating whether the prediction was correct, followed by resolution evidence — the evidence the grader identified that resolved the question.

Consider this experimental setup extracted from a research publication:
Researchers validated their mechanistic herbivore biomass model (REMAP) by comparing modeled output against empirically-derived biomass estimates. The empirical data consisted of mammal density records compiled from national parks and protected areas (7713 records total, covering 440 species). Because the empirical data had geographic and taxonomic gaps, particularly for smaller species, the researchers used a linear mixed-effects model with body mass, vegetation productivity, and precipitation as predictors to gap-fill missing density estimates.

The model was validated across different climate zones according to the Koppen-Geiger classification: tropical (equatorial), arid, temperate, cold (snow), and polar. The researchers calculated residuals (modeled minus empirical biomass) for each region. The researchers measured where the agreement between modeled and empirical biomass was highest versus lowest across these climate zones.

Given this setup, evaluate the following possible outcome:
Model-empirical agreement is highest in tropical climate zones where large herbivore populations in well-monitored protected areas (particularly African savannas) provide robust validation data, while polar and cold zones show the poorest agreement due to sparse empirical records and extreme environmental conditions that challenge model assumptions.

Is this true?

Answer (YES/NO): NO